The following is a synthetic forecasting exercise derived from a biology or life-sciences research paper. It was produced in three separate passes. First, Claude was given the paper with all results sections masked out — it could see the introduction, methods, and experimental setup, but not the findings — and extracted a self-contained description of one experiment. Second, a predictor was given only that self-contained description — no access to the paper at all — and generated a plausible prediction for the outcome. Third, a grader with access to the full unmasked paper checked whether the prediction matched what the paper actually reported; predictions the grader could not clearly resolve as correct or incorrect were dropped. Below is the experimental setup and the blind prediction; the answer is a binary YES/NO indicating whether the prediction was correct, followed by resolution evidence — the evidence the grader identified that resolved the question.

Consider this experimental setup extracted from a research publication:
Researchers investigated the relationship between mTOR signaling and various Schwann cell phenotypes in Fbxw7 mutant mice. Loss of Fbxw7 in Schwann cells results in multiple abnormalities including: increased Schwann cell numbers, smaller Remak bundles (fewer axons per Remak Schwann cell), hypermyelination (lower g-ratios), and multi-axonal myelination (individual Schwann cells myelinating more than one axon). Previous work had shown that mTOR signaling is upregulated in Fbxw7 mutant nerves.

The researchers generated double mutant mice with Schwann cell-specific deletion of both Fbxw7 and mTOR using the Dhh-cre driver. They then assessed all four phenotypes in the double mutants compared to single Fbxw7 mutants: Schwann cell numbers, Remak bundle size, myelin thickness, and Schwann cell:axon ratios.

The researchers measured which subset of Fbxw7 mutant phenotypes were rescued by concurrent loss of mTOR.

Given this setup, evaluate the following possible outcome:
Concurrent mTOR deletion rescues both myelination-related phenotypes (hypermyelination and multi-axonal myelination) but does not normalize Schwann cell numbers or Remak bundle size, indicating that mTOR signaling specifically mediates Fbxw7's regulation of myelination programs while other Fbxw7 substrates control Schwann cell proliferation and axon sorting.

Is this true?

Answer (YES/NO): NO